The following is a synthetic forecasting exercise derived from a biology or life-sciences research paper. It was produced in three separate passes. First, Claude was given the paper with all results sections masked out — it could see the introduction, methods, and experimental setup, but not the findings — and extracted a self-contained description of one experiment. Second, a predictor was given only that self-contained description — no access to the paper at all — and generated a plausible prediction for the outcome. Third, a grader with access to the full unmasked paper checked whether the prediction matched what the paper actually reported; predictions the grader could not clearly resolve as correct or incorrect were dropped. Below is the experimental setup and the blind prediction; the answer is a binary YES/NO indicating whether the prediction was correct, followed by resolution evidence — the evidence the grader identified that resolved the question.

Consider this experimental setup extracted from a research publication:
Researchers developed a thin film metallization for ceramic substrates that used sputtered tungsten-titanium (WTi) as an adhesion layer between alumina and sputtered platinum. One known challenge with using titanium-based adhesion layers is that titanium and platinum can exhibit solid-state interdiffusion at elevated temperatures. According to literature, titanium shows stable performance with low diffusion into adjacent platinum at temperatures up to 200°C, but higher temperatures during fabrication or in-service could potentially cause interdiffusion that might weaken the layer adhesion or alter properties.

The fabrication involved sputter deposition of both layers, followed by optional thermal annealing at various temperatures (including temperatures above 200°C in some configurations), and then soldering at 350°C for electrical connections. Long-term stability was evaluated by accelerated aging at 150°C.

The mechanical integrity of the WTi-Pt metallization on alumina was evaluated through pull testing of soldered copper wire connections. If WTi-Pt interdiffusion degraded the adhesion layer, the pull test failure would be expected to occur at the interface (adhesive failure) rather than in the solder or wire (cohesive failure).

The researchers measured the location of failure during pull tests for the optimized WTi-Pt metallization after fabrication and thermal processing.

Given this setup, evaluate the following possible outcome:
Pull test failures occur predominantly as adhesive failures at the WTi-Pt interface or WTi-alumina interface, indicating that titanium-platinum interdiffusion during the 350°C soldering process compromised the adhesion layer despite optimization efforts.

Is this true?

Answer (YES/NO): NO